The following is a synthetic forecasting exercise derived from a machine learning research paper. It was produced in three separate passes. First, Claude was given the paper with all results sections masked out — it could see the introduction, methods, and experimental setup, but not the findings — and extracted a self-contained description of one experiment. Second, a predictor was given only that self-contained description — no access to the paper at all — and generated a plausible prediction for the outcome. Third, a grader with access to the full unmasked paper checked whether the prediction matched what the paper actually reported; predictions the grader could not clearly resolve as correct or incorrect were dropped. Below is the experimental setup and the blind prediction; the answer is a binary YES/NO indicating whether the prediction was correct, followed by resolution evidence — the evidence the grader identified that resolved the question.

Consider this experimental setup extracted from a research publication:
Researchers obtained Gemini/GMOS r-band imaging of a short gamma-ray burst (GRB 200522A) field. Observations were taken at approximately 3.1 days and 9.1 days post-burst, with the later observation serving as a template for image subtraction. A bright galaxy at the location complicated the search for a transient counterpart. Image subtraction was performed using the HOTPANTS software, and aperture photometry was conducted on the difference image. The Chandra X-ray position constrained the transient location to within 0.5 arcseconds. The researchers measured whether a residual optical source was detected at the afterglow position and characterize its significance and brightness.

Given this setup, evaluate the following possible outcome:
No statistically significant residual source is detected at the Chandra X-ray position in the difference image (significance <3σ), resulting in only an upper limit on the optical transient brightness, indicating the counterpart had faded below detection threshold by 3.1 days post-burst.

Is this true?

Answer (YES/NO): NO